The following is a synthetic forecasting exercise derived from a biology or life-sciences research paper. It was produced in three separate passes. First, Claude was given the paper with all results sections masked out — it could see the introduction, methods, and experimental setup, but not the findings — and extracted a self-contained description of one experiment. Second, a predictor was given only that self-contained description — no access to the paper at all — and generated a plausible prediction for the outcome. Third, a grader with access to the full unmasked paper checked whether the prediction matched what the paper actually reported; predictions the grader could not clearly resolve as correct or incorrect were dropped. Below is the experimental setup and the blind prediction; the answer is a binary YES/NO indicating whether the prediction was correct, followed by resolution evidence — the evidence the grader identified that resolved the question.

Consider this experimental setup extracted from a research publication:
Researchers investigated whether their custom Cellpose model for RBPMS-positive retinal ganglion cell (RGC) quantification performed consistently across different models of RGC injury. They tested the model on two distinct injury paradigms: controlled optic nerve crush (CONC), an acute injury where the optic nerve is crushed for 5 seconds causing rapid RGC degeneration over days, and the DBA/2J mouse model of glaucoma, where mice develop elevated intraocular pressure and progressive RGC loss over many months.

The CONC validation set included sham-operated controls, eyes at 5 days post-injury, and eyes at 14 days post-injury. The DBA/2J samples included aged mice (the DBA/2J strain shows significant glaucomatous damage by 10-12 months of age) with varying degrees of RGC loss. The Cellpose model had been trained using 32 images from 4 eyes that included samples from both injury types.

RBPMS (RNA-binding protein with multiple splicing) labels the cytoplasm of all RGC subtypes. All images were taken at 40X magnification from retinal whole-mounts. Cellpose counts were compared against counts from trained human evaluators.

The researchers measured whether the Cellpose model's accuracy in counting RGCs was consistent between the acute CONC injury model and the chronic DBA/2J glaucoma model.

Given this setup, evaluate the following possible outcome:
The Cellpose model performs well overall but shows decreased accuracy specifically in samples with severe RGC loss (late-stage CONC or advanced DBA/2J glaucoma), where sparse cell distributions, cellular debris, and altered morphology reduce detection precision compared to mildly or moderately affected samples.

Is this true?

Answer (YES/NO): NO